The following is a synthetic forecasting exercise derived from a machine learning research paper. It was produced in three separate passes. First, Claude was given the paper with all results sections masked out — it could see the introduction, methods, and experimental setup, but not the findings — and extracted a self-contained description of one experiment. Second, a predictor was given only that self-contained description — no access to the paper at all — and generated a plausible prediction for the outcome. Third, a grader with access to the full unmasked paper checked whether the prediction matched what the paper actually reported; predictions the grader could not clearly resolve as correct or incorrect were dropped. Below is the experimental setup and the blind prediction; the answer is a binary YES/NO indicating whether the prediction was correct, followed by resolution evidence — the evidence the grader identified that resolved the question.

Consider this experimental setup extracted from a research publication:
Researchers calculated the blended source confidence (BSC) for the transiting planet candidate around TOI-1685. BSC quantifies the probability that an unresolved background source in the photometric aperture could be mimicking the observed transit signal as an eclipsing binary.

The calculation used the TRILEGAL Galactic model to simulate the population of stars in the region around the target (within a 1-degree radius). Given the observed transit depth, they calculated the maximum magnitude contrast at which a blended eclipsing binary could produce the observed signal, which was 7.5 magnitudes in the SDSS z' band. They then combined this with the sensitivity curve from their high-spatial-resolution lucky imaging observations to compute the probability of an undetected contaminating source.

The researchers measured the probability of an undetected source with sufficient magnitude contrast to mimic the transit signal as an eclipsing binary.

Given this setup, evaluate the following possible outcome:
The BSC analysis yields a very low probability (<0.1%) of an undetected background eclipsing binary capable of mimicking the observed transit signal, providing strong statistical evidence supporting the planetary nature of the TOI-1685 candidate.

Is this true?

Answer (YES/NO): YES